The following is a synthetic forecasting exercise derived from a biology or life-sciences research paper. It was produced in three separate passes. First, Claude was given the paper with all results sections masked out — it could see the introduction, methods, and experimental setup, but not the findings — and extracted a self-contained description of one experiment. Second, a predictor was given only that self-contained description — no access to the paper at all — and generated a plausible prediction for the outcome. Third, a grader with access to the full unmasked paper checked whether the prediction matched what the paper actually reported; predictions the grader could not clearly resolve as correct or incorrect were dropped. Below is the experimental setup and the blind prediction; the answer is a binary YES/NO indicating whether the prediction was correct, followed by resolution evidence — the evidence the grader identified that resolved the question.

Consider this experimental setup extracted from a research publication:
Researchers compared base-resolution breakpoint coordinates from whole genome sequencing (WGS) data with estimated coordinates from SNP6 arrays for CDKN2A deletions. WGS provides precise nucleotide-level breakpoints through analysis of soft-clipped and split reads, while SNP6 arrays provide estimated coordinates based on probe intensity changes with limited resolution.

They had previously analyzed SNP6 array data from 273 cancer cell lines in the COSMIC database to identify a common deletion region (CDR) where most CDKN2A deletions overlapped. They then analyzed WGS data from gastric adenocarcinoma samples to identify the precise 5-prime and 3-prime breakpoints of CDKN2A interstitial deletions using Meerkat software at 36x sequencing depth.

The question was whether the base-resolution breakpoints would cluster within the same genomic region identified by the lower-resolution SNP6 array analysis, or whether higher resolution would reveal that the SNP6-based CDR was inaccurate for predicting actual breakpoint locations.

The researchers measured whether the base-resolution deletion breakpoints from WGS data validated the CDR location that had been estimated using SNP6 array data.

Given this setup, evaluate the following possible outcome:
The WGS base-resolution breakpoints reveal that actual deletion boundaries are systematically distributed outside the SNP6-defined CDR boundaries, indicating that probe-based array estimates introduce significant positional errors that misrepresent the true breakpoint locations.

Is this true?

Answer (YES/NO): NO